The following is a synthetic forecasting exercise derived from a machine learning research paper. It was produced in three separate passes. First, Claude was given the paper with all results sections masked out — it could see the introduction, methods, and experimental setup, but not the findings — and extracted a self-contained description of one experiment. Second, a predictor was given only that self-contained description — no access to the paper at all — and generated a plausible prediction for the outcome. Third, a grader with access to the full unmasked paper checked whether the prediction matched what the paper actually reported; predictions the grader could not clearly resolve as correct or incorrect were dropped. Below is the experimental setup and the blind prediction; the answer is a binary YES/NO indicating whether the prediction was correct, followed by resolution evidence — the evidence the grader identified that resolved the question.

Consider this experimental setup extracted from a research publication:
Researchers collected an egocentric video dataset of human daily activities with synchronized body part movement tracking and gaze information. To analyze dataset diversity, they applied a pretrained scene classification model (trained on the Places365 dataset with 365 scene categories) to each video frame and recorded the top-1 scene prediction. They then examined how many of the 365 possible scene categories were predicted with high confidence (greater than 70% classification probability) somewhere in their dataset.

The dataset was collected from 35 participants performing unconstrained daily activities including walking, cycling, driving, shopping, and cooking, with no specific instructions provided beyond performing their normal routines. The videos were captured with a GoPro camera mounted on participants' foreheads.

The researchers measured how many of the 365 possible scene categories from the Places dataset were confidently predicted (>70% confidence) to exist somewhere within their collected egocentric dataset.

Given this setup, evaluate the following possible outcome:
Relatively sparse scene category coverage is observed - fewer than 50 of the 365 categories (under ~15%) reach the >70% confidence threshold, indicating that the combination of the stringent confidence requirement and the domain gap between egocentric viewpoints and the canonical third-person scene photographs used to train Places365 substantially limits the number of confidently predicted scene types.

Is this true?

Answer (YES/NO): NO